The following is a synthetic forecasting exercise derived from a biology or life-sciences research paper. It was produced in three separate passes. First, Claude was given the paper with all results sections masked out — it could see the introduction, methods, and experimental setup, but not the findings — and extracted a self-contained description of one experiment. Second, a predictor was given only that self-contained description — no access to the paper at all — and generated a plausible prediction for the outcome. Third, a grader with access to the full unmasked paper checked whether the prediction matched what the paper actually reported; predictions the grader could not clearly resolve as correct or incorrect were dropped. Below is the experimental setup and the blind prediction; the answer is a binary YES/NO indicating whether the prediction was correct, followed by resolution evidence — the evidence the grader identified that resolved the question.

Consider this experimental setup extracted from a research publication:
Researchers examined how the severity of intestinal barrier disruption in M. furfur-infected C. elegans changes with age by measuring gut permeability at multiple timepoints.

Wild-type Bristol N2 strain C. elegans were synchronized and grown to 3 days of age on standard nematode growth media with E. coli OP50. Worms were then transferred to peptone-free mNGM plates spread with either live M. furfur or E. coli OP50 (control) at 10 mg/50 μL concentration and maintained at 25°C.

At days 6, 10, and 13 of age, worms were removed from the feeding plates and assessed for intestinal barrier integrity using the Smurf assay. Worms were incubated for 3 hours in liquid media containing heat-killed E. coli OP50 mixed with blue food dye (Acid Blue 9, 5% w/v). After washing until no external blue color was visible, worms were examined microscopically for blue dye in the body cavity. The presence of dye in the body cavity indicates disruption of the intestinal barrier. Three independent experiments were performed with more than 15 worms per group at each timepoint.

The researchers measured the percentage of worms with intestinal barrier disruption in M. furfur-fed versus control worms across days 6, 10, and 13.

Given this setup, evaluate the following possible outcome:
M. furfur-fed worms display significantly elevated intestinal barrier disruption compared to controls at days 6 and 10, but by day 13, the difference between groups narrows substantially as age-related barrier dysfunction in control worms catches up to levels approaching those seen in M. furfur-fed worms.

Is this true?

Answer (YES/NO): NO